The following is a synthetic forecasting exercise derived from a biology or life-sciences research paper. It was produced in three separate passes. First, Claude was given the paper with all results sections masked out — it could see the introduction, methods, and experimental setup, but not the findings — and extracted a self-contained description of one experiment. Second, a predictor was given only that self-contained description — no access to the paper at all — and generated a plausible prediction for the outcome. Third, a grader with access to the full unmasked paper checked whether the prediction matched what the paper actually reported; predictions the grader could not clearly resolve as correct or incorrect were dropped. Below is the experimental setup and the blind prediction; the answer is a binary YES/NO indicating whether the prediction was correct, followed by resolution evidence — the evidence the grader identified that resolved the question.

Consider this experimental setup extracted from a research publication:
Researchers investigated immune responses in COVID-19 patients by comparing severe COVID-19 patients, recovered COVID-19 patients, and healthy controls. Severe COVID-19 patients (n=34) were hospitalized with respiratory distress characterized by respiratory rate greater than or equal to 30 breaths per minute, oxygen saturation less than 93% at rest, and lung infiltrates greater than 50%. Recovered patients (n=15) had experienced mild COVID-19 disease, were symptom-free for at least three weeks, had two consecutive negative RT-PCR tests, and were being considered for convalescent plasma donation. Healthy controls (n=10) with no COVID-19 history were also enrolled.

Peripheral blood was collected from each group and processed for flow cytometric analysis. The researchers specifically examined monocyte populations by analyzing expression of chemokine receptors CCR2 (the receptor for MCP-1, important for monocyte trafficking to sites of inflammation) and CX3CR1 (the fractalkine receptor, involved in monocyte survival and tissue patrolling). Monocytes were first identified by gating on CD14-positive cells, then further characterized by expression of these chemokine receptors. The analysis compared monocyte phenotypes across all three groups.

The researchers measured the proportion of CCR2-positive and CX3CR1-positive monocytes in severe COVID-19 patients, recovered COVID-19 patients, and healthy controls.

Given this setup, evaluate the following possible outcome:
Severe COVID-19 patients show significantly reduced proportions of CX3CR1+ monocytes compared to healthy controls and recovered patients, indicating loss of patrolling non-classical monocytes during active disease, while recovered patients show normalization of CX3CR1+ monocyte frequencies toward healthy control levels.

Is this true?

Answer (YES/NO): NO